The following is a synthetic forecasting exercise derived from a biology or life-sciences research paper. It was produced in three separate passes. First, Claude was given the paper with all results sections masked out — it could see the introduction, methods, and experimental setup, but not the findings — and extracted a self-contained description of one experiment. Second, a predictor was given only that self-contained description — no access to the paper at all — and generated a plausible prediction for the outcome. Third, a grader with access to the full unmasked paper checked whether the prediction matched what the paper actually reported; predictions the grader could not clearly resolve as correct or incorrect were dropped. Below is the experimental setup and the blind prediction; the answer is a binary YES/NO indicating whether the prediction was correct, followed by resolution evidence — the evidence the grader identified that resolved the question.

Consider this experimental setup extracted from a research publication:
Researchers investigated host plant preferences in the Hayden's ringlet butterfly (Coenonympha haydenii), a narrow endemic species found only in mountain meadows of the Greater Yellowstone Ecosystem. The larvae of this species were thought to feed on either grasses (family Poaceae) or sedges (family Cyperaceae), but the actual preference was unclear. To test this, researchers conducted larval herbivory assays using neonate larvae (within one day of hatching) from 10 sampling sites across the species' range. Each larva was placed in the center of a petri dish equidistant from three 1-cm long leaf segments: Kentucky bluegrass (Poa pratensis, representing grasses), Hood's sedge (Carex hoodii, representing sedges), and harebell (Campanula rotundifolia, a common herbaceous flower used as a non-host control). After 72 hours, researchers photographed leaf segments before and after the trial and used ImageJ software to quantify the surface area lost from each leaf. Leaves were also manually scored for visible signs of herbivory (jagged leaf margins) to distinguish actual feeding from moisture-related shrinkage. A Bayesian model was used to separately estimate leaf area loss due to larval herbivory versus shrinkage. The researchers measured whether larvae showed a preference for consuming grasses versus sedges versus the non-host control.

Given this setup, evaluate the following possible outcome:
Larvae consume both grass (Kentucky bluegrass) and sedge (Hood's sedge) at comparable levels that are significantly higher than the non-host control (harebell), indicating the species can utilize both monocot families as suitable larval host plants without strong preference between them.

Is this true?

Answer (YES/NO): NO